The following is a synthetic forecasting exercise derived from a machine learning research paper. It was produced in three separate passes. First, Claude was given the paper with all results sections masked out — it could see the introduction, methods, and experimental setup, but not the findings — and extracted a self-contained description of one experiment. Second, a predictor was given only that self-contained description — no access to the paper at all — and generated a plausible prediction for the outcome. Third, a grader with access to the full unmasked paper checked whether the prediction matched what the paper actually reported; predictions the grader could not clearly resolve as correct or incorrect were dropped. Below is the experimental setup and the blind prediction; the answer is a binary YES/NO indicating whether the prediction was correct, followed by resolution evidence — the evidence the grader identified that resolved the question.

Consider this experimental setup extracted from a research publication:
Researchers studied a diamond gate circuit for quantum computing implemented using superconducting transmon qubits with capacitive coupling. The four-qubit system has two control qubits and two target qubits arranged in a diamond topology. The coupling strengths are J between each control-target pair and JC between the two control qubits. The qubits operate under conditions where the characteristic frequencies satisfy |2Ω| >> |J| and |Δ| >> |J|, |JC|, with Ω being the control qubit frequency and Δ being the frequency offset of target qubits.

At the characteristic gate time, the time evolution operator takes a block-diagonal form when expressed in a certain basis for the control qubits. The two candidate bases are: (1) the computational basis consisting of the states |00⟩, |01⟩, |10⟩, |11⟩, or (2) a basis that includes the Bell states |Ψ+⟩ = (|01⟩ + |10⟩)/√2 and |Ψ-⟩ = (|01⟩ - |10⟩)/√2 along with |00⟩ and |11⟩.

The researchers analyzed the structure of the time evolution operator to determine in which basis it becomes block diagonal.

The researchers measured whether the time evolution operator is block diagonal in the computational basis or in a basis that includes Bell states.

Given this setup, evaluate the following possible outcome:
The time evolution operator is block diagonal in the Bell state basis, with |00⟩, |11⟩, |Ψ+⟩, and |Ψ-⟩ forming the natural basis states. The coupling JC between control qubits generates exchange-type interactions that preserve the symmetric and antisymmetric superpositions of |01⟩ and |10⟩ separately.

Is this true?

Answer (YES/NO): YES